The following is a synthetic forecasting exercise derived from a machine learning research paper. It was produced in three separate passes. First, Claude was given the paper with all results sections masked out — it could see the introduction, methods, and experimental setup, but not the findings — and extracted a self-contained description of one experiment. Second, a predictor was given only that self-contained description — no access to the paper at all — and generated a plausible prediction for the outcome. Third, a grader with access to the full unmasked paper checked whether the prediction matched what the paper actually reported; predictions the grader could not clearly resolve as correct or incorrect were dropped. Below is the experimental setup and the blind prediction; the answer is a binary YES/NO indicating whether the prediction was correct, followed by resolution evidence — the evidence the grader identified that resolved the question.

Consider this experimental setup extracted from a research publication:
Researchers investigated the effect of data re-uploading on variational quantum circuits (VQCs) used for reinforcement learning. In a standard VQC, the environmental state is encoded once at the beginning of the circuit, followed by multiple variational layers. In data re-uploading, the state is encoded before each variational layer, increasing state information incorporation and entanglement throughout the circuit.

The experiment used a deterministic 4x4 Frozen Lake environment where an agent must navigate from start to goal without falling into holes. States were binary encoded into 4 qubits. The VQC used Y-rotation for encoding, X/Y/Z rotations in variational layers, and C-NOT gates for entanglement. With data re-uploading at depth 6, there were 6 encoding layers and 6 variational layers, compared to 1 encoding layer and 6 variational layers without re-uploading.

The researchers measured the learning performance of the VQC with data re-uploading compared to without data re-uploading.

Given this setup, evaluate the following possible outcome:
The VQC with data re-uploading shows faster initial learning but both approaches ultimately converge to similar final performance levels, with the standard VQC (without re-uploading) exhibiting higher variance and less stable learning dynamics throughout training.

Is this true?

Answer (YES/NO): NO